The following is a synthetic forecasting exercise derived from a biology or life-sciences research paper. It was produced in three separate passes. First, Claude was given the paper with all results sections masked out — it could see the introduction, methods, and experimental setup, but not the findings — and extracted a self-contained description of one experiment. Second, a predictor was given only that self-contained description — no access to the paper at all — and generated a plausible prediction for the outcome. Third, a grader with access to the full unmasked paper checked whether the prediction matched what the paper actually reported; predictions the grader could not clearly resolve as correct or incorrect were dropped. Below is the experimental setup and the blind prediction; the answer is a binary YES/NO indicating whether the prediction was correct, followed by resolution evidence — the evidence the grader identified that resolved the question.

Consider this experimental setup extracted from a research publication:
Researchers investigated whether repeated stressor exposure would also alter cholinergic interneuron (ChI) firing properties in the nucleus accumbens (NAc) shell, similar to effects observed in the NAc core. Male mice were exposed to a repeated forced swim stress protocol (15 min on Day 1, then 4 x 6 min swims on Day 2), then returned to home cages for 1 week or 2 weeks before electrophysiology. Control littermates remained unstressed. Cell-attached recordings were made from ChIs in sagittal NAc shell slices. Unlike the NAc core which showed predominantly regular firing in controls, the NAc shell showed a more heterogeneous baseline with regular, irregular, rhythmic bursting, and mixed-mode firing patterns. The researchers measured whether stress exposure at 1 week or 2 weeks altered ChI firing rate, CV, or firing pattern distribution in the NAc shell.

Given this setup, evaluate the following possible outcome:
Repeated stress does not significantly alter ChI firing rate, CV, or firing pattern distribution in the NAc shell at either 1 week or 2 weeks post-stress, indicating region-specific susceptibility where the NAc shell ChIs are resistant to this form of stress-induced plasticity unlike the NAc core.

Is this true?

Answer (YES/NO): YES